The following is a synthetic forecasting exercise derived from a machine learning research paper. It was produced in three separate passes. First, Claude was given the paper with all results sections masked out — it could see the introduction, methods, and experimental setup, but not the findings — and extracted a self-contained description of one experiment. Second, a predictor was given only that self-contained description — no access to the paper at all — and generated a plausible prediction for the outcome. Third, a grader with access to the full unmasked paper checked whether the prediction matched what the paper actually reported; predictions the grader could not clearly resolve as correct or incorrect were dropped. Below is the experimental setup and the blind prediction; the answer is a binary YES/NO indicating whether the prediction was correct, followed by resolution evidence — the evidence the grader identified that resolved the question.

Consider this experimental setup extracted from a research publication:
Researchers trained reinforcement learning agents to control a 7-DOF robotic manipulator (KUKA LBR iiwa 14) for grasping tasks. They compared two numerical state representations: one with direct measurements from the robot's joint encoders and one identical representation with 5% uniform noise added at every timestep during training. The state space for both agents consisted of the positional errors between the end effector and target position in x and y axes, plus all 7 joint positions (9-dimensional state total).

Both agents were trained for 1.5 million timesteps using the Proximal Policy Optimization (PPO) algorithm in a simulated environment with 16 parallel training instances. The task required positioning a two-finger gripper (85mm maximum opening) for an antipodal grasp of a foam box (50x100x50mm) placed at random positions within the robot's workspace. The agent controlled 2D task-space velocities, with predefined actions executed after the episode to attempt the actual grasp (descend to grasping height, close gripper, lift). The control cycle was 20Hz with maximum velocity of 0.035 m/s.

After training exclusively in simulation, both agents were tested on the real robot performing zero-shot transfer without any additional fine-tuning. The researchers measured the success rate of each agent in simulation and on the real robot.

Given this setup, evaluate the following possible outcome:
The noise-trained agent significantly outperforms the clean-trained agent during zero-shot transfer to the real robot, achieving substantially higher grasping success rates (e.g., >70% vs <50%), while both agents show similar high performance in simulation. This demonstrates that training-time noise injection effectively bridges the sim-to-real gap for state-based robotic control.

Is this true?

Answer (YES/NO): NO